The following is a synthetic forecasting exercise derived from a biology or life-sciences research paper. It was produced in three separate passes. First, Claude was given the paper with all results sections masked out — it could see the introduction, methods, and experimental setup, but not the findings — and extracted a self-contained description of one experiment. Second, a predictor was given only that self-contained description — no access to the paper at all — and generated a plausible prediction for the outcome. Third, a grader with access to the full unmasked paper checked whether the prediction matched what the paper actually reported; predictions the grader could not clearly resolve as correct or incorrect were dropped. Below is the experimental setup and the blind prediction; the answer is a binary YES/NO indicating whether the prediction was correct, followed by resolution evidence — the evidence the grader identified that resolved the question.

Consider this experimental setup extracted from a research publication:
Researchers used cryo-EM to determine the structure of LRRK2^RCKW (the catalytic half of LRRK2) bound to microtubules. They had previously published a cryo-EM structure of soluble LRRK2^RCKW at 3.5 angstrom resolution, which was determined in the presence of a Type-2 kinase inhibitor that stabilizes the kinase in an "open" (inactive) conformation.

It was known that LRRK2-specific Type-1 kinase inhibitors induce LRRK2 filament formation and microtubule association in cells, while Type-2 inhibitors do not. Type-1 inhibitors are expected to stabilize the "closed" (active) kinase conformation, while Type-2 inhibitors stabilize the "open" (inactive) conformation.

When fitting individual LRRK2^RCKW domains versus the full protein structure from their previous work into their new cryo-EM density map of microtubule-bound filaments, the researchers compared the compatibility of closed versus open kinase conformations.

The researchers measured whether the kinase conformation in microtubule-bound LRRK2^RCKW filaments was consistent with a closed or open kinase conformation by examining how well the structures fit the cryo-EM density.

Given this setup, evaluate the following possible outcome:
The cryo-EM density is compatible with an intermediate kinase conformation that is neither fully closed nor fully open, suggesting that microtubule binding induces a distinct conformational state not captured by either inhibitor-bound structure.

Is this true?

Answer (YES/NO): NO